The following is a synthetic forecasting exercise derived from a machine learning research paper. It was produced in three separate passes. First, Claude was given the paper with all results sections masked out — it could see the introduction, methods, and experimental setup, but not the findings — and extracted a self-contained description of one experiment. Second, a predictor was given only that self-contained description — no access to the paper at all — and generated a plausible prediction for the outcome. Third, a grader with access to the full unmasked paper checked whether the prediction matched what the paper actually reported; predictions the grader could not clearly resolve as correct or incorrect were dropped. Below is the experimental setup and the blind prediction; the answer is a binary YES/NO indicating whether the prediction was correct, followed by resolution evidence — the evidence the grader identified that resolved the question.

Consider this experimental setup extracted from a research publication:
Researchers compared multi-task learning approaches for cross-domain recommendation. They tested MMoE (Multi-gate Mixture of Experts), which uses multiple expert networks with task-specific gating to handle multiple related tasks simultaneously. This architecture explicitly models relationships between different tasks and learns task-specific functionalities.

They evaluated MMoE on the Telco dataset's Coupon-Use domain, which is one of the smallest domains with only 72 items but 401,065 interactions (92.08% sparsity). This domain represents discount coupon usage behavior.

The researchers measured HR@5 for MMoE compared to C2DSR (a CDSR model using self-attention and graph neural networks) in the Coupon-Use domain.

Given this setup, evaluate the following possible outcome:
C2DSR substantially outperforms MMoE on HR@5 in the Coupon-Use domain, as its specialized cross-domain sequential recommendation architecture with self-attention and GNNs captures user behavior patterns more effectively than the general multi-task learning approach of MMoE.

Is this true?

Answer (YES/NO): YES